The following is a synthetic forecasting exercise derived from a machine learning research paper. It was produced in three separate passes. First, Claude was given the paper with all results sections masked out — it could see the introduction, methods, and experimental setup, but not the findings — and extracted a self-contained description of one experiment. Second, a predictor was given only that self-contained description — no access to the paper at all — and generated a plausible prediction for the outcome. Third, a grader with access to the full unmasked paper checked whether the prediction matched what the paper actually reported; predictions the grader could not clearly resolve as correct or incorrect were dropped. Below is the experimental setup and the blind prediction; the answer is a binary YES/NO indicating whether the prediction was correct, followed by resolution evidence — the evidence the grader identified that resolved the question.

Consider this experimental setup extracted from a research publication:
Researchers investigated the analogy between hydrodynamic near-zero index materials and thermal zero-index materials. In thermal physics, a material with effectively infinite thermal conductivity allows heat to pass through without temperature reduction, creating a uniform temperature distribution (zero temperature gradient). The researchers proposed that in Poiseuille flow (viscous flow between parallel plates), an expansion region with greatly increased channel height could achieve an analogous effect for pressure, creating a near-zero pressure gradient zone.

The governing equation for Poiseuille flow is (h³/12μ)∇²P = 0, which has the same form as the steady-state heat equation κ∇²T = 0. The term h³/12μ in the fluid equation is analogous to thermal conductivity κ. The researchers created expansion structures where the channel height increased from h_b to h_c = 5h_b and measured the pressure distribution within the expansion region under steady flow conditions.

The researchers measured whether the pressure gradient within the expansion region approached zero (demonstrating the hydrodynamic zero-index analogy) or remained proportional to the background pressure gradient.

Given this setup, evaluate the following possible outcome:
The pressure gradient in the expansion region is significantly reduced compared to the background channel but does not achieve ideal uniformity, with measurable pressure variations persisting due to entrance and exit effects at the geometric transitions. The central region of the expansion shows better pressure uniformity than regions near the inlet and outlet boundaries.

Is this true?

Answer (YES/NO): YES